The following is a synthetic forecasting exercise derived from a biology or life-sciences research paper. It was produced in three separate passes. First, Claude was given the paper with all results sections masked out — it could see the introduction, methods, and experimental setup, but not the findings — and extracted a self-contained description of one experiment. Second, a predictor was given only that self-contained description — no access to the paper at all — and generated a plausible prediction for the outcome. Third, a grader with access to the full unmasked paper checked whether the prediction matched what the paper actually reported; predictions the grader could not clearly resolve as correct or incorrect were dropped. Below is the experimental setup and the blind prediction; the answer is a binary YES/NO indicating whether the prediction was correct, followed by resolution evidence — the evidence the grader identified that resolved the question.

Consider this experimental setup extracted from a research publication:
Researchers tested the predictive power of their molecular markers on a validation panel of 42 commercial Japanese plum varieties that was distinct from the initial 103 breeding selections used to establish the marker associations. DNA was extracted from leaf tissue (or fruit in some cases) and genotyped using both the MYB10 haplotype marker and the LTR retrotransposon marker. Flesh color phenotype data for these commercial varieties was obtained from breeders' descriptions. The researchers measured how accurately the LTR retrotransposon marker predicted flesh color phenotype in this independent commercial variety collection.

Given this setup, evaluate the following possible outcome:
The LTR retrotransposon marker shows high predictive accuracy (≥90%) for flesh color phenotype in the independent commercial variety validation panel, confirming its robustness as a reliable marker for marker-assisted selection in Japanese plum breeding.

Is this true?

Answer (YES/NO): YES